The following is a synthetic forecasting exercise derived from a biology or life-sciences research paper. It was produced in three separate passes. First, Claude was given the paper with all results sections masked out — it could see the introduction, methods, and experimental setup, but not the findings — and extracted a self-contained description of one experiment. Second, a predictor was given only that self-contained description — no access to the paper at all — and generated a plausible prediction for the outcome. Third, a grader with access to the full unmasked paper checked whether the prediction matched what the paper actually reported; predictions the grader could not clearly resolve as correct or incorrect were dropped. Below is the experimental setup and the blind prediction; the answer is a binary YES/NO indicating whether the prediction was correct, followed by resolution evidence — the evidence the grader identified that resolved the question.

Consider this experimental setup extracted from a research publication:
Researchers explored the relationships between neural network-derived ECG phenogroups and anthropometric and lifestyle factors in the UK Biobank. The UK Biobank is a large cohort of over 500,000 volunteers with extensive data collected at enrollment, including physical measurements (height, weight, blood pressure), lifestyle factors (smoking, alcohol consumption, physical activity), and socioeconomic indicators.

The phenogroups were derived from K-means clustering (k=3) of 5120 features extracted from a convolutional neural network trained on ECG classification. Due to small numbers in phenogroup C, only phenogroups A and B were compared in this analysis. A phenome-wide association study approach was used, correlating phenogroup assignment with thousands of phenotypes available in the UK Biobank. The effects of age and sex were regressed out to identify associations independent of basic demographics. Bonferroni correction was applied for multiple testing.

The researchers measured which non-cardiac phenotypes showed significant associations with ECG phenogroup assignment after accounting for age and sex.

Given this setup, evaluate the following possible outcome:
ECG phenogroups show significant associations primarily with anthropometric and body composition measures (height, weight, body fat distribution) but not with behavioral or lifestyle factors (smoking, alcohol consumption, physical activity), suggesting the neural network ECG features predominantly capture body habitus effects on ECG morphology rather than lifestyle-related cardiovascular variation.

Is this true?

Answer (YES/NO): NO